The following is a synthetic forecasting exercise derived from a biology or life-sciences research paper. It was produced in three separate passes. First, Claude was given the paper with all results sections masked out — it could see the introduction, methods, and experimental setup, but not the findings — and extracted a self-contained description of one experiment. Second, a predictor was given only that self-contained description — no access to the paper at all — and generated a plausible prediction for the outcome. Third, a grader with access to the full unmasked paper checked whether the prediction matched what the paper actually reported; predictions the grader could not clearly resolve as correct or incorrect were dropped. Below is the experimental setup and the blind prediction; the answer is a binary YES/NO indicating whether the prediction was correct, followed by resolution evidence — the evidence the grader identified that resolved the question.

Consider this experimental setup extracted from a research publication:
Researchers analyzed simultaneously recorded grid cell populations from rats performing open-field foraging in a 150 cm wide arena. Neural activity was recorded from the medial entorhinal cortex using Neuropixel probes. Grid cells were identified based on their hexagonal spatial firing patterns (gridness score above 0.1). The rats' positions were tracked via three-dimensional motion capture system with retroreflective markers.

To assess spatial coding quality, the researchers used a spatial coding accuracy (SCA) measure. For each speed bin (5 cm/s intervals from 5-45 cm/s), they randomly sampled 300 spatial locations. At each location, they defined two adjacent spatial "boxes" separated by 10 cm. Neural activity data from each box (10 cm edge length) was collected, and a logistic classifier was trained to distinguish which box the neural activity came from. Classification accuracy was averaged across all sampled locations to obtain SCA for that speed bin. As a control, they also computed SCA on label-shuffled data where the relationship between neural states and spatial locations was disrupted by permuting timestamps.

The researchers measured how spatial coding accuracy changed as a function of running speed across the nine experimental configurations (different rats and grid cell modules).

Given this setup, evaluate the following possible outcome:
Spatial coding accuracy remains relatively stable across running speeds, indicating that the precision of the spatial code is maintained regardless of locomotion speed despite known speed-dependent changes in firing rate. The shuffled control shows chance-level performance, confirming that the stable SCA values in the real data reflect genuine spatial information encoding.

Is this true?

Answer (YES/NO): NO